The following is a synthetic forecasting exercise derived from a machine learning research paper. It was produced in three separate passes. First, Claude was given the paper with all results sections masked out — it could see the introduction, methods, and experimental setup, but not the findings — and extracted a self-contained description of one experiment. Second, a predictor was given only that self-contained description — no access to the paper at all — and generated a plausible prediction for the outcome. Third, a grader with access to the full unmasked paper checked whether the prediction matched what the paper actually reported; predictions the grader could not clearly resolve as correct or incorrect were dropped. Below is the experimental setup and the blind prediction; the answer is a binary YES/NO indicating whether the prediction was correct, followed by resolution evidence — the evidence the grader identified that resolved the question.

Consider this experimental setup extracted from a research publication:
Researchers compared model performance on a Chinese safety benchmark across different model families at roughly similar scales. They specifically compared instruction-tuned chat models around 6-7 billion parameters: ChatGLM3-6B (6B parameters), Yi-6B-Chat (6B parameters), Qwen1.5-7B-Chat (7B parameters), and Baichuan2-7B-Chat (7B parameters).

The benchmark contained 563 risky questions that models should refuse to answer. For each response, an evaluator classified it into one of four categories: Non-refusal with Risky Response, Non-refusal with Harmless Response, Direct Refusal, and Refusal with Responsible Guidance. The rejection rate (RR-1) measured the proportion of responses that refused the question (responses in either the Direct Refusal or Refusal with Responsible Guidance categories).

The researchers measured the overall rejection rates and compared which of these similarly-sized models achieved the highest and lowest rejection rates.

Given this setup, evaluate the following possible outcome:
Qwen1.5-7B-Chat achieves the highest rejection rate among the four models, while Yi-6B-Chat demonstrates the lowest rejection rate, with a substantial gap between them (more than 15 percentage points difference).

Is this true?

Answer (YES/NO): NO